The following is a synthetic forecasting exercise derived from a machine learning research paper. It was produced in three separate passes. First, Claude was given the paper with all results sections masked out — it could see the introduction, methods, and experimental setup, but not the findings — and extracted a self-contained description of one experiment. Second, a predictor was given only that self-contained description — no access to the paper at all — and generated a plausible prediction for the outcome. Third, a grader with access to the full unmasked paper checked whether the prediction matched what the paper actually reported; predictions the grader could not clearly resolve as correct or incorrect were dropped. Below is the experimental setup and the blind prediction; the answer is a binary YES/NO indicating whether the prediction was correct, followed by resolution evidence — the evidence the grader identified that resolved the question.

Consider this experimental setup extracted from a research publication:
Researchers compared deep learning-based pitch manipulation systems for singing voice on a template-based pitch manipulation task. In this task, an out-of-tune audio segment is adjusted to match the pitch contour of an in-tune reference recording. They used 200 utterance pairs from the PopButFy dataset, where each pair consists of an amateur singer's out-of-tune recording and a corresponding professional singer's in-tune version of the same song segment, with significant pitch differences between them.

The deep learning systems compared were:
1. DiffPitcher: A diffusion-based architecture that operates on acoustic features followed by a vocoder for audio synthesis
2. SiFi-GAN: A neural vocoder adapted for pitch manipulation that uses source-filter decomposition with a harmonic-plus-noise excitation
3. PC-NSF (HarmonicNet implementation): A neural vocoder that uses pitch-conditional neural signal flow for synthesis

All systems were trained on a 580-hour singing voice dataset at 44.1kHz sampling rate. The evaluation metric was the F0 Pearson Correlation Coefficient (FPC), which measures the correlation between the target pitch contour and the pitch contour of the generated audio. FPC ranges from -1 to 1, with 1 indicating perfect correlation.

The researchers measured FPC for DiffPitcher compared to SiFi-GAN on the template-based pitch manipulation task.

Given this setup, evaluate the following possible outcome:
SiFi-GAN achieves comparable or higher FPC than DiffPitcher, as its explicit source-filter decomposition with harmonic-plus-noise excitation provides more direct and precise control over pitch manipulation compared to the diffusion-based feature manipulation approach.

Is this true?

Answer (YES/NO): YES